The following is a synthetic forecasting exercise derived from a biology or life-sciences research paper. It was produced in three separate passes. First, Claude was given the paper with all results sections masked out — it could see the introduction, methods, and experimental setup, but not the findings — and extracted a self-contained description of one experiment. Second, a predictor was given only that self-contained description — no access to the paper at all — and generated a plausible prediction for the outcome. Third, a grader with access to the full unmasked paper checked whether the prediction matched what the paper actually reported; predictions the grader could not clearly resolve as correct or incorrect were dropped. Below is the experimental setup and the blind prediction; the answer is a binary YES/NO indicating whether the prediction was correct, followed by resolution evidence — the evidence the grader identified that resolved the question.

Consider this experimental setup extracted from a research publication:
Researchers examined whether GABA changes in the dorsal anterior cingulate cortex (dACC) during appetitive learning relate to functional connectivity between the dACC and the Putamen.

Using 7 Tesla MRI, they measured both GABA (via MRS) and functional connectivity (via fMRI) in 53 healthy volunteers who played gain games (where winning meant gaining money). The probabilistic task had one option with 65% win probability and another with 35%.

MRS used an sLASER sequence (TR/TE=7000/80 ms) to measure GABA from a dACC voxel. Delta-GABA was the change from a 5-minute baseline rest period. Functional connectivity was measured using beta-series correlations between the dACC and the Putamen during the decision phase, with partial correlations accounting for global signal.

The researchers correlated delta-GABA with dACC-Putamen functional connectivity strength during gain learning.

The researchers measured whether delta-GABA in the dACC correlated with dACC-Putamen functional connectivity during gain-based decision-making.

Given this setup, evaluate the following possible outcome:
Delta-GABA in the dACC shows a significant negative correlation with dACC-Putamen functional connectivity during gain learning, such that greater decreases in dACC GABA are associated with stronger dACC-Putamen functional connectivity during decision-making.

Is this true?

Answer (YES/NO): NO